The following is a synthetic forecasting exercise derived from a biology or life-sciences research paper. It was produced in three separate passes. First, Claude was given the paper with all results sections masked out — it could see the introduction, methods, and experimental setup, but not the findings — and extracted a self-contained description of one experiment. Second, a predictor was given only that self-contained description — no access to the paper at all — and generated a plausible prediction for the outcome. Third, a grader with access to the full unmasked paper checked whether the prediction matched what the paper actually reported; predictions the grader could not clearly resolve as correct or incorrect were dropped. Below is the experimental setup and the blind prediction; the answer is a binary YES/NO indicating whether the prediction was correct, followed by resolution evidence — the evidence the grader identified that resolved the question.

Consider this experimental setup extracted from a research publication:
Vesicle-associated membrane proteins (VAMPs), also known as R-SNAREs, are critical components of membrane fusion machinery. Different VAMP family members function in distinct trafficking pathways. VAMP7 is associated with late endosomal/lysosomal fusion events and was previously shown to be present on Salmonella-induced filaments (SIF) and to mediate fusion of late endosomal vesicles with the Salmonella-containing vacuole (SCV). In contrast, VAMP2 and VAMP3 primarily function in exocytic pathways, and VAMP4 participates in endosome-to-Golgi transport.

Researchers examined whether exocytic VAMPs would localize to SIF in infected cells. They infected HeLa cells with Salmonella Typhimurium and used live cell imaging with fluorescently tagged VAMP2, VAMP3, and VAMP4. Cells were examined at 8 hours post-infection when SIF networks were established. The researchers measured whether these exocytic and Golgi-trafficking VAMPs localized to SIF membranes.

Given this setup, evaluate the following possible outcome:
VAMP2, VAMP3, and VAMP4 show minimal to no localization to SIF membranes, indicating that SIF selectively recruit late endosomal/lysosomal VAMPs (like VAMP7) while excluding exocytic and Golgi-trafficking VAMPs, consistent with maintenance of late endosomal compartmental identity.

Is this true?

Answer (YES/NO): NO